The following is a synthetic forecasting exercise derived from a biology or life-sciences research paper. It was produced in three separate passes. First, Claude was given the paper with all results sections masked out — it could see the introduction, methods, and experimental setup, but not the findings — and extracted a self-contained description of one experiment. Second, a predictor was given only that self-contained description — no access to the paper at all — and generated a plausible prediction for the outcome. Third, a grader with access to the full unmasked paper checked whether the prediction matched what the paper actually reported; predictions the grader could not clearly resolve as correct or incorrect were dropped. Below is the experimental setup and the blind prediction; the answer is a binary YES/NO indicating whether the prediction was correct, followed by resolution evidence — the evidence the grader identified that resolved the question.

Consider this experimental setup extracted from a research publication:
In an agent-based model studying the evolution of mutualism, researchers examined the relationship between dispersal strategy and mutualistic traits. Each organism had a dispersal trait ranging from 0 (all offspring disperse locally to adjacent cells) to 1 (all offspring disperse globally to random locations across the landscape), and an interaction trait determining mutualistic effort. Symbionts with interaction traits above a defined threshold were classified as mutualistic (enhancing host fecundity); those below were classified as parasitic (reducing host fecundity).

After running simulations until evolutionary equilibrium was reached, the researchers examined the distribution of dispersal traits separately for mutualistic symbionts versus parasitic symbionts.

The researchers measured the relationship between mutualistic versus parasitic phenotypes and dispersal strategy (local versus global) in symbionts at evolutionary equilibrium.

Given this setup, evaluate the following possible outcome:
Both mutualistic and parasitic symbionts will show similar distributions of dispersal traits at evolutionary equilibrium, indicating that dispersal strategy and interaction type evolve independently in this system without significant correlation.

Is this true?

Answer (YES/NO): NO